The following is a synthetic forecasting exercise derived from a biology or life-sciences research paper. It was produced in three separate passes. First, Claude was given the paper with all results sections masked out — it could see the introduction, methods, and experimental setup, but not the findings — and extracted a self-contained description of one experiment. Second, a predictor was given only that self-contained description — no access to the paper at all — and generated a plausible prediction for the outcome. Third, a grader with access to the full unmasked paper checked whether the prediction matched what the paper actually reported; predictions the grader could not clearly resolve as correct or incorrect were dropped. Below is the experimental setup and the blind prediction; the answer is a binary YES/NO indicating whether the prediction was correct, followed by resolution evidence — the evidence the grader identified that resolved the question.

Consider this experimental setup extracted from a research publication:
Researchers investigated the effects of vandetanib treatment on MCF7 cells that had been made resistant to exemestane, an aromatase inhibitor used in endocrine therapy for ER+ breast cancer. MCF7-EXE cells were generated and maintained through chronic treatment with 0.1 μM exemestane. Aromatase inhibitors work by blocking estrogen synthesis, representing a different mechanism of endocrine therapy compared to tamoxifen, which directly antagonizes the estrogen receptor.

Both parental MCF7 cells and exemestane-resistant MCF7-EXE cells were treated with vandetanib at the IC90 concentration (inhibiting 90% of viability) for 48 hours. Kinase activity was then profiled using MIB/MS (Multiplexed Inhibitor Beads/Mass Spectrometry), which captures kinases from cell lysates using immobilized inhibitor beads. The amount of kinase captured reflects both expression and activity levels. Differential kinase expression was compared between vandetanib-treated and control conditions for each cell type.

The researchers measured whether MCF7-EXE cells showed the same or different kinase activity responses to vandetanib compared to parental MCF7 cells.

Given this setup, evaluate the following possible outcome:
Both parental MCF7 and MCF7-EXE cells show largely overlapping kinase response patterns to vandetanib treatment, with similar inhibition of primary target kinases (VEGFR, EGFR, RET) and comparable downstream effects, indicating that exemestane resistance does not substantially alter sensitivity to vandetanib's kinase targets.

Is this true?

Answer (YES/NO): NO